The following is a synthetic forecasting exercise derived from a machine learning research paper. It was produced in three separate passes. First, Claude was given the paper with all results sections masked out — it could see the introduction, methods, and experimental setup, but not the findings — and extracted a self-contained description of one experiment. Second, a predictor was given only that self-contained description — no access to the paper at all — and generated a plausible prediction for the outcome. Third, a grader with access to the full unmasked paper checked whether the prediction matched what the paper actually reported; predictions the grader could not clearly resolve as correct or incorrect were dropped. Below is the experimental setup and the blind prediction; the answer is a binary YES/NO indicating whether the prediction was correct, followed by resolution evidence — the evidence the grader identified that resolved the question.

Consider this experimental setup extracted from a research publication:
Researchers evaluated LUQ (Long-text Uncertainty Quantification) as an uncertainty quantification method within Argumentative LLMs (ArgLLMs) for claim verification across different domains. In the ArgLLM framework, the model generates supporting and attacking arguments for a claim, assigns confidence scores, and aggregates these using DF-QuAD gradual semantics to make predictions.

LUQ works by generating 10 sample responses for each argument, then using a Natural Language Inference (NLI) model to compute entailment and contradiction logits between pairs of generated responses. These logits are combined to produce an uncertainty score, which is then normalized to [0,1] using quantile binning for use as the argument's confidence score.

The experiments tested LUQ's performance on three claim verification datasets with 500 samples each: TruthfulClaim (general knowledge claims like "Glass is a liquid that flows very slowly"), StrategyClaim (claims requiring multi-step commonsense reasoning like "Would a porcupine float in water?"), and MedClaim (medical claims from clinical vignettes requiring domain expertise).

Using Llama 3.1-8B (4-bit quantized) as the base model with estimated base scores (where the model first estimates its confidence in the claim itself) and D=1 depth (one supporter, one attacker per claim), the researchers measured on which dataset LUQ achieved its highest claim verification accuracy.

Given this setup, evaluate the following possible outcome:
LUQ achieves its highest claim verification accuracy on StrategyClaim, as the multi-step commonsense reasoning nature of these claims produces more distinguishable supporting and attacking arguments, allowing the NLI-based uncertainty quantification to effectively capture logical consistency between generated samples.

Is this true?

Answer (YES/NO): NO